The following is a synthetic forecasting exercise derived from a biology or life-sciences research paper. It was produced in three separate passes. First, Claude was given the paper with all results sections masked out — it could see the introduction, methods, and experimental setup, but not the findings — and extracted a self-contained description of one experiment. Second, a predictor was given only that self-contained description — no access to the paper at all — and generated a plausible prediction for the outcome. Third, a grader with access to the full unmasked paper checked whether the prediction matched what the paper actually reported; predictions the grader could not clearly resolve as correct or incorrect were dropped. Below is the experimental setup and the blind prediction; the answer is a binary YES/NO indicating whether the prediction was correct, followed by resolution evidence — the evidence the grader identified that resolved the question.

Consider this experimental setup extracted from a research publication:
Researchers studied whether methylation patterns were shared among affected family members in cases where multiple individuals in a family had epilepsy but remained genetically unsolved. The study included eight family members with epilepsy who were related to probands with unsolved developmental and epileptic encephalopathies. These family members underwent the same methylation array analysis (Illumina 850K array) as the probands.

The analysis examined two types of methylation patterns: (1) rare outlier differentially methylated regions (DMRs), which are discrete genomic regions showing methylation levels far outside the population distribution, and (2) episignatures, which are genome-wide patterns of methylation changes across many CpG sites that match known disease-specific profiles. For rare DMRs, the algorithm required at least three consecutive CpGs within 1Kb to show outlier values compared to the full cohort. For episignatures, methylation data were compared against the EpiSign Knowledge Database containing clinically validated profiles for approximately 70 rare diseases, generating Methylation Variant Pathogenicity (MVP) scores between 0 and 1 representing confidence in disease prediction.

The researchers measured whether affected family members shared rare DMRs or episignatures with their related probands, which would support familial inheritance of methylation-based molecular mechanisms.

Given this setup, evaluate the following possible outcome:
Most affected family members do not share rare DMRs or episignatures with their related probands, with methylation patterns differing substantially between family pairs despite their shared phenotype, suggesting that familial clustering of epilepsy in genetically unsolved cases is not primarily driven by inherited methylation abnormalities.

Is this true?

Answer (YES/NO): YES